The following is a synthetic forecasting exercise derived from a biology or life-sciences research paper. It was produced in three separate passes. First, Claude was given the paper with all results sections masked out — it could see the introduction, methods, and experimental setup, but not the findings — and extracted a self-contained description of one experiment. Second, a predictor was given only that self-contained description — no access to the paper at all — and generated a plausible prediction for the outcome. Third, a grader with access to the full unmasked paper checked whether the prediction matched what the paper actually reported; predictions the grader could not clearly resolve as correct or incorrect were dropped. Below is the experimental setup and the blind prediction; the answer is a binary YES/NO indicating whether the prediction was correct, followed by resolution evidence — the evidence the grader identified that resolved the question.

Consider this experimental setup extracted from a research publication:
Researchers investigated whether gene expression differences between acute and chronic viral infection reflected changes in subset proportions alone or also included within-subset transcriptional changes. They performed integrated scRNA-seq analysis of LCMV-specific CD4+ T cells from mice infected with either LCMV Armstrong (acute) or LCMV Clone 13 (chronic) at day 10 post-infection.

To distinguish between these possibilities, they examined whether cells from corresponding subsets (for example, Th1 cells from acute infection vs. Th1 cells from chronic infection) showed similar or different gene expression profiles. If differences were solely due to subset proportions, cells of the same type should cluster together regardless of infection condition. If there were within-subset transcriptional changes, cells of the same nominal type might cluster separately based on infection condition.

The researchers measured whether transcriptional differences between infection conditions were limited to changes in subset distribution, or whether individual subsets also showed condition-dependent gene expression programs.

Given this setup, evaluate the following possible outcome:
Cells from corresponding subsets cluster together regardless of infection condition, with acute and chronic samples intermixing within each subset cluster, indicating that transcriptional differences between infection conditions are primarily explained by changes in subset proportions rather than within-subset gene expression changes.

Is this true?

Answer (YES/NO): NO